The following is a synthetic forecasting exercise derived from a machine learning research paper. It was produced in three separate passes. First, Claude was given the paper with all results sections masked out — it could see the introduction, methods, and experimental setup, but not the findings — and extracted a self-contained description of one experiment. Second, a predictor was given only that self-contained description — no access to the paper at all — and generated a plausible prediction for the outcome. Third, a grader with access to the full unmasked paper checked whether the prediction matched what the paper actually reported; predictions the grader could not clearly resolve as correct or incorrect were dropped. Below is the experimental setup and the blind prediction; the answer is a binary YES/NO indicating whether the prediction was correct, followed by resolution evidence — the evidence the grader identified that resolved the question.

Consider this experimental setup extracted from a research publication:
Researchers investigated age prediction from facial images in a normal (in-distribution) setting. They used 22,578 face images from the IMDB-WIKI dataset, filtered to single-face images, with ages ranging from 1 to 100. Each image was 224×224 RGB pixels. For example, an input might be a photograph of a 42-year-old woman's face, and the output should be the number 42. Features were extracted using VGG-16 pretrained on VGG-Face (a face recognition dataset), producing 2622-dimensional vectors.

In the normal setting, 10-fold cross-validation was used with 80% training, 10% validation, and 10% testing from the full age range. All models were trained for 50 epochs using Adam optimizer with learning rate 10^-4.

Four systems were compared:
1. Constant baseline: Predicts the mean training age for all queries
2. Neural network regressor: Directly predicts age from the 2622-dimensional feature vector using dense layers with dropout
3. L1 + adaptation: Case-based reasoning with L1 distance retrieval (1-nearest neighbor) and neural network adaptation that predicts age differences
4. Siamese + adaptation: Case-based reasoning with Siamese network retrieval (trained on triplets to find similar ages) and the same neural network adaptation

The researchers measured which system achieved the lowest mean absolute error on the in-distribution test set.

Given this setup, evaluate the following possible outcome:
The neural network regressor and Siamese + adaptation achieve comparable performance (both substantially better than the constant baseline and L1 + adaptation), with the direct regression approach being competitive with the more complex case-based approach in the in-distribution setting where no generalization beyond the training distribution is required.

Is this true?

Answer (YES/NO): NO